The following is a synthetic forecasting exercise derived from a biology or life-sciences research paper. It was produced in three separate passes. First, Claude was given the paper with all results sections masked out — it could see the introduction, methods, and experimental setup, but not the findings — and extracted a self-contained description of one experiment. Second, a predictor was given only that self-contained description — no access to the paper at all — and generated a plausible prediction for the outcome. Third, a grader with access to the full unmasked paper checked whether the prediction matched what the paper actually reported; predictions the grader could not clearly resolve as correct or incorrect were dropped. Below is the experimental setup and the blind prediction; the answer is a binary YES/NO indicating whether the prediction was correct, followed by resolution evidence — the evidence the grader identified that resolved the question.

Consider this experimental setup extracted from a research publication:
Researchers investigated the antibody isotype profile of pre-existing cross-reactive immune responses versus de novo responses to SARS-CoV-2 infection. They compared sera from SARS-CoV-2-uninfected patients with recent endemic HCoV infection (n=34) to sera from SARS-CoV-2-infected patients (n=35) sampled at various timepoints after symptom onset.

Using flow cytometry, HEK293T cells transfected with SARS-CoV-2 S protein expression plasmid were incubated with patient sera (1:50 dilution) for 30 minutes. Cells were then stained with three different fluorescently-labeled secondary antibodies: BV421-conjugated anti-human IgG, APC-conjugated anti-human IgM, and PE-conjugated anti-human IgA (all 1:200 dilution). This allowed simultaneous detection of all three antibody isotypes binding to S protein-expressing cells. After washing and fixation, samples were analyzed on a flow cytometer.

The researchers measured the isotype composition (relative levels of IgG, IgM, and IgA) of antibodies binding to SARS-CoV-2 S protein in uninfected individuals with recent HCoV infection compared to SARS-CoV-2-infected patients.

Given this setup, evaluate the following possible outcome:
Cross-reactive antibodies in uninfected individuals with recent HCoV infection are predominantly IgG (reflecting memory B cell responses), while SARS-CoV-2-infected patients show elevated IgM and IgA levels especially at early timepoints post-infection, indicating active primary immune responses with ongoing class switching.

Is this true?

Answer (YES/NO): NO